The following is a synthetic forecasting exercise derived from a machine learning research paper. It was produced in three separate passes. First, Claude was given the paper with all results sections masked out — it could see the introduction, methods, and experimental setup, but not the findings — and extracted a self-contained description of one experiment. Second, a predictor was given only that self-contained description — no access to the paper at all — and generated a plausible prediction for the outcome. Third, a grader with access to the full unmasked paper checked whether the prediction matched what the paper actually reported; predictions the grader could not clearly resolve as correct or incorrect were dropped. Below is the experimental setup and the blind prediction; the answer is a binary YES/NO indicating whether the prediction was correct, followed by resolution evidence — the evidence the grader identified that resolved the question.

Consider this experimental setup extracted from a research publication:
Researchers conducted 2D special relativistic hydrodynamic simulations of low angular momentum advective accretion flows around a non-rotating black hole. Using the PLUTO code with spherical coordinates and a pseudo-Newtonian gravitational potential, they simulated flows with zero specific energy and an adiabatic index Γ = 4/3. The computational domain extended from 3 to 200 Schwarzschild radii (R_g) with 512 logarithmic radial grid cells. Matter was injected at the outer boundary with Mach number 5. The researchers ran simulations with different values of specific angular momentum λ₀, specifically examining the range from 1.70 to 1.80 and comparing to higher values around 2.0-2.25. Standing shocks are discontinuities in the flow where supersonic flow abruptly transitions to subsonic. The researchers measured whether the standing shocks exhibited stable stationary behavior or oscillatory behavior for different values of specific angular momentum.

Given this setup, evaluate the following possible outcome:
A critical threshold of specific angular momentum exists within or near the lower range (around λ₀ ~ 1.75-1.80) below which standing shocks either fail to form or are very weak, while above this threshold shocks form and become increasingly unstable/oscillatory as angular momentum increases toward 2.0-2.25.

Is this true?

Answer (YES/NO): NO